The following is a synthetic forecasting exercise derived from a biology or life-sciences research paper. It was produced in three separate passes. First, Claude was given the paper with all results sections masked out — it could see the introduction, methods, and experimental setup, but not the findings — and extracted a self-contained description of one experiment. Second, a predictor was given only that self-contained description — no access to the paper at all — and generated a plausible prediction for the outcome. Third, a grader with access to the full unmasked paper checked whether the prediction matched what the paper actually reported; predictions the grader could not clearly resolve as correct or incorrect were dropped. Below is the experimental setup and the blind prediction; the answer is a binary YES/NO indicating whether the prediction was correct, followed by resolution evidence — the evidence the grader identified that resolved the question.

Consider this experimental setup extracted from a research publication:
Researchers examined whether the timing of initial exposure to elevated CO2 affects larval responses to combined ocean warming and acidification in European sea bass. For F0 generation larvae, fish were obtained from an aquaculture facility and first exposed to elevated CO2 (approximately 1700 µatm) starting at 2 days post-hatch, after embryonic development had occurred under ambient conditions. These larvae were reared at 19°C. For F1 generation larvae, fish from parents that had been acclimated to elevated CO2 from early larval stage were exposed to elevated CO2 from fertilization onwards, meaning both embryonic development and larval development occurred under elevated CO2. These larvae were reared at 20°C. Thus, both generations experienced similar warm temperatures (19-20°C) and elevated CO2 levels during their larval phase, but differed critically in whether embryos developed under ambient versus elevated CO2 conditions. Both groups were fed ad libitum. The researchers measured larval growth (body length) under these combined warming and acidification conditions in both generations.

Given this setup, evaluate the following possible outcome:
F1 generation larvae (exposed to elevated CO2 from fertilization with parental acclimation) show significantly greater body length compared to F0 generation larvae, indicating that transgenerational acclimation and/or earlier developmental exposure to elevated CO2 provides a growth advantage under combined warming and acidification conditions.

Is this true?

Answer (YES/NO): NO